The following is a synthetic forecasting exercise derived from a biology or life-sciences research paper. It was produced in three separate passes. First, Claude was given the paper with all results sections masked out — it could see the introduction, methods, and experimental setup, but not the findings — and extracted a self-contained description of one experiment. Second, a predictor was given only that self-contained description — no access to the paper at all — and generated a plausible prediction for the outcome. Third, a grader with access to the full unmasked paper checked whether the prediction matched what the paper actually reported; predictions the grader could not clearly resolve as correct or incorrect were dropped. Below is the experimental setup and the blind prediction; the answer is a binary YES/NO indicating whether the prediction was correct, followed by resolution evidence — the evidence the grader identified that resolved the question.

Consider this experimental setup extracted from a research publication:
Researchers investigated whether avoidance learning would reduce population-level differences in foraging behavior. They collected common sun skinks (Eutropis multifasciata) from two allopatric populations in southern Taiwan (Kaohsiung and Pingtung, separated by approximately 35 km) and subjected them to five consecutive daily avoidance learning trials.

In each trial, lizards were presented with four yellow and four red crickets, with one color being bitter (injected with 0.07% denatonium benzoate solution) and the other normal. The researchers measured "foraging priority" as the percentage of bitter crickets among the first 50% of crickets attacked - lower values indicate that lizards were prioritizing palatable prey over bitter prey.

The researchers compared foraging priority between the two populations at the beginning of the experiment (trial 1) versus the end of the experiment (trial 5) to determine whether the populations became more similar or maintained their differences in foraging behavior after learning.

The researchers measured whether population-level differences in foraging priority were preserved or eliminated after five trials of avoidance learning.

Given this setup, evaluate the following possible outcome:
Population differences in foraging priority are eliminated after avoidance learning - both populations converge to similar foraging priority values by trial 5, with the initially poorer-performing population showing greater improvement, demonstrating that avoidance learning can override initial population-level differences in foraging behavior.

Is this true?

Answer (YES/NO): NO